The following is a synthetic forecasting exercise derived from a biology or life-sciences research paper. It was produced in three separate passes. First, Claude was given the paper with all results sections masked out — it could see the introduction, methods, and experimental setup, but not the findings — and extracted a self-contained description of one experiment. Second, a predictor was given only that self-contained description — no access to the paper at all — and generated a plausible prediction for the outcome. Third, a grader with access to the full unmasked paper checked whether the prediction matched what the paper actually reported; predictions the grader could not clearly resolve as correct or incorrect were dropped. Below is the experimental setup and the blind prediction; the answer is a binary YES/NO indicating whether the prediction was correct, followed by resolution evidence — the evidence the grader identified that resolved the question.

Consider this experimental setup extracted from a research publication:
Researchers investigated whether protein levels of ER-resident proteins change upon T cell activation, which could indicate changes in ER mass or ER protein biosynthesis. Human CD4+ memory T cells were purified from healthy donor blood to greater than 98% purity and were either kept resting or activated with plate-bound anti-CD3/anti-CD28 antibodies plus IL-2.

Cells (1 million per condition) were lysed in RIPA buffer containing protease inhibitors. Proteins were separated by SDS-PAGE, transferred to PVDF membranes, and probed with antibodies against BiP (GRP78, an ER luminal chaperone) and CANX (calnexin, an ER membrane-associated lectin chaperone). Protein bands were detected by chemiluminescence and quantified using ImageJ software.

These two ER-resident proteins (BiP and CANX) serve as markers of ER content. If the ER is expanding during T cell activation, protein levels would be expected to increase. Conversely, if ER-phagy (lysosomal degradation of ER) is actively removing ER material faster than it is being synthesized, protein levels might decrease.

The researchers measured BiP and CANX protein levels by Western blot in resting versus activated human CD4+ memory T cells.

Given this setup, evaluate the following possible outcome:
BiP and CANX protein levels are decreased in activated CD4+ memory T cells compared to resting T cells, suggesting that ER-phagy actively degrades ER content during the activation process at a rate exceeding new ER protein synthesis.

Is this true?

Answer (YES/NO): NO